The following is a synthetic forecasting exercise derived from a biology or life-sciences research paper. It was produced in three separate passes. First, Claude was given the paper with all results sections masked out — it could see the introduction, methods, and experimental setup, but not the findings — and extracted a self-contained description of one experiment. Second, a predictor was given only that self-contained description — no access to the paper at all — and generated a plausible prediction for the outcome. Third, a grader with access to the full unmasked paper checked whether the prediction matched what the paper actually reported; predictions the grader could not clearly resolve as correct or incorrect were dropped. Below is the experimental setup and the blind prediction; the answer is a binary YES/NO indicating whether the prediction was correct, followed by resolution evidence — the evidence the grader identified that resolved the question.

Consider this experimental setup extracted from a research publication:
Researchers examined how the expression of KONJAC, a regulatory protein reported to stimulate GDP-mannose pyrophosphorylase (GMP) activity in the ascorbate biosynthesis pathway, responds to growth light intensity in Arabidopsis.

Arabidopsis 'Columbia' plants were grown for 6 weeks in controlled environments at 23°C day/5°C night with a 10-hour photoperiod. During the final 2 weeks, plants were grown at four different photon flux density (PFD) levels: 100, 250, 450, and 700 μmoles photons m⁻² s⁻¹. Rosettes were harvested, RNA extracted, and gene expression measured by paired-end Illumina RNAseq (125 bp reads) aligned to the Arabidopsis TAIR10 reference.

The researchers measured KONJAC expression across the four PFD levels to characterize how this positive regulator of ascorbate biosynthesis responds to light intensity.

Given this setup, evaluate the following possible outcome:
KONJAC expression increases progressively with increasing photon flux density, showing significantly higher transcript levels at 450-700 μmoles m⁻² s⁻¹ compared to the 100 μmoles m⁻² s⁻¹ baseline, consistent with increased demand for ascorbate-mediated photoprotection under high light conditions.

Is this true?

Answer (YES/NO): NO